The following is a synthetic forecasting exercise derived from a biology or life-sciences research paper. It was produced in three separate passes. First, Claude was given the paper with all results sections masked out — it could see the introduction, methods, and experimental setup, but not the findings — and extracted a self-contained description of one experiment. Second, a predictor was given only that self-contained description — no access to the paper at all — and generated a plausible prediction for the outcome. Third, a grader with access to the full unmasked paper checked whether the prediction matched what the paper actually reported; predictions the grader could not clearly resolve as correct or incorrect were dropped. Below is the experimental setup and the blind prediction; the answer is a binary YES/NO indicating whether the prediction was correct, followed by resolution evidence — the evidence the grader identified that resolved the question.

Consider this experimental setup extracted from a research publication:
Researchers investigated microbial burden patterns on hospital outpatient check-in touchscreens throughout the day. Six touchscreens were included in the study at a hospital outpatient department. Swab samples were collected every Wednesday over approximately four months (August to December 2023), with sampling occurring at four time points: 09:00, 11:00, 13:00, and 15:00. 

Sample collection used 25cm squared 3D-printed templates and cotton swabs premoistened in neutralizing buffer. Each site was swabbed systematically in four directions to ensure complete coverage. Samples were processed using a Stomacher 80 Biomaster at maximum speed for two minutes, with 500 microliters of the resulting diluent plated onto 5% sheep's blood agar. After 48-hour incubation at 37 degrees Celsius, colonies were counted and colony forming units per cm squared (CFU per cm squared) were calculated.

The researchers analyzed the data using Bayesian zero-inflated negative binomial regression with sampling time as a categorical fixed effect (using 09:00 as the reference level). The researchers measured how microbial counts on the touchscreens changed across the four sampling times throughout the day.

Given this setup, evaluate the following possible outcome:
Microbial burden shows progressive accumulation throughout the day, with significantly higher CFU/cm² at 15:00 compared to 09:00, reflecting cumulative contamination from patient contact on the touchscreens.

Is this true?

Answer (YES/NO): NO